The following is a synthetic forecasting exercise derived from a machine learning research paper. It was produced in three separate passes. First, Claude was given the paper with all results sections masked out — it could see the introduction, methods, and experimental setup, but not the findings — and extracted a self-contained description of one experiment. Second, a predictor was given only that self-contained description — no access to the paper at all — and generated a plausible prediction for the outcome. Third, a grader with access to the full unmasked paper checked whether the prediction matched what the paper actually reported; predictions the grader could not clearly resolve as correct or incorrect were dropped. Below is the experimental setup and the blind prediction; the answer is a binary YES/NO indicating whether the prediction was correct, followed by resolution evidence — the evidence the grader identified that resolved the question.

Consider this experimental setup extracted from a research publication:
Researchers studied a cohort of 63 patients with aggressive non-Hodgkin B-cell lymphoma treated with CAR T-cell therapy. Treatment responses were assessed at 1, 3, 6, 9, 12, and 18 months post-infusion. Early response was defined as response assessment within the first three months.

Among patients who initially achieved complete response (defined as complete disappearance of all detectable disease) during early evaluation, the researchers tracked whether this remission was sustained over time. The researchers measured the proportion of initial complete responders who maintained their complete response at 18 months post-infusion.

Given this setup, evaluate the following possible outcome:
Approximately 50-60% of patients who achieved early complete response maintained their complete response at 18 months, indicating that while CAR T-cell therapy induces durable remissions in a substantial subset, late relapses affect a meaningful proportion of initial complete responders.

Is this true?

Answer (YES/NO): YES